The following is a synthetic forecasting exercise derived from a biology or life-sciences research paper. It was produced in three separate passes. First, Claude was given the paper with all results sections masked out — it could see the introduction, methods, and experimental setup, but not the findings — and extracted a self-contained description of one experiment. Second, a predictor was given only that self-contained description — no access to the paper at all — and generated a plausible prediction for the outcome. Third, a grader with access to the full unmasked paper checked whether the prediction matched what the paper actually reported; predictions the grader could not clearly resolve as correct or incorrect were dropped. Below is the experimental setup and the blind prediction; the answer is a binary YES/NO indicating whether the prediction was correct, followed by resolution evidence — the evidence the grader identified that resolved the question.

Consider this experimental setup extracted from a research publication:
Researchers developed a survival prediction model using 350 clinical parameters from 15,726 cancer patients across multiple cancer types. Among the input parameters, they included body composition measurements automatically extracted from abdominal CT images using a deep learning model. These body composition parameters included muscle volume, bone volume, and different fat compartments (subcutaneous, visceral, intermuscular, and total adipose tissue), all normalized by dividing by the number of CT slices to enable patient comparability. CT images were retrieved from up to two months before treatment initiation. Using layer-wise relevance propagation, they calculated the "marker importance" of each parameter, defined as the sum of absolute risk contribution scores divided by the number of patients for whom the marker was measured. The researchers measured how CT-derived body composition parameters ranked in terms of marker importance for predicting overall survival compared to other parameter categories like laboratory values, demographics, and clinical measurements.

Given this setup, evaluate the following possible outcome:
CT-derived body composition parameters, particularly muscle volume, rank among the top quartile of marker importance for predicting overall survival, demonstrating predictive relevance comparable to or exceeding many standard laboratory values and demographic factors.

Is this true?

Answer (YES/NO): NO